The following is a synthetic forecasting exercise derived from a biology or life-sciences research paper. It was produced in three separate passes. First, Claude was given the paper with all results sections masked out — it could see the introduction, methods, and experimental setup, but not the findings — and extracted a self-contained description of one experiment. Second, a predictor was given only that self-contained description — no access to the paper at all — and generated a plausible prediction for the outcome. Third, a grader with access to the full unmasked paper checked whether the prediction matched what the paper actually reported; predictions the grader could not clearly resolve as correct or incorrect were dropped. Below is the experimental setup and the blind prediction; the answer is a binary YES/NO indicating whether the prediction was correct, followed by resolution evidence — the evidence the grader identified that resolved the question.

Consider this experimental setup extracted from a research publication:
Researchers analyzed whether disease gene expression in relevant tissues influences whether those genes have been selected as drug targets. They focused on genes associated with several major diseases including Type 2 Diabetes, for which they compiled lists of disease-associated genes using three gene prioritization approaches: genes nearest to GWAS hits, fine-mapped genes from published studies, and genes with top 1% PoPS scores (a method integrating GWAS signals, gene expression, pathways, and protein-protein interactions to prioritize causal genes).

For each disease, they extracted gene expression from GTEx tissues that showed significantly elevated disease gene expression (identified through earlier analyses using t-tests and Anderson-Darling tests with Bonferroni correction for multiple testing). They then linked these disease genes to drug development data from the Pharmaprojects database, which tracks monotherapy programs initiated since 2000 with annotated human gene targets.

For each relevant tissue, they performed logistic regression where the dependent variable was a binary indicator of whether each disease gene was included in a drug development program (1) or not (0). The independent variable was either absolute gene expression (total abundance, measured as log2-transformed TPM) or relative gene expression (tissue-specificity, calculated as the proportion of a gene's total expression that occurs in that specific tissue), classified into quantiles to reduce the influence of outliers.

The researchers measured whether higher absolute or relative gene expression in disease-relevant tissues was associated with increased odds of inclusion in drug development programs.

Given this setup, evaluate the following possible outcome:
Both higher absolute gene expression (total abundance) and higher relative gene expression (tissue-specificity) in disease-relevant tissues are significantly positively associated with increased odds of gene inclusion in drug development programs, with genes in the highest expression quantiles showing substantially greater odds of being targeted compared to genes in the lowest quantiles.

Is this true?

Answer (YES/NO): NO